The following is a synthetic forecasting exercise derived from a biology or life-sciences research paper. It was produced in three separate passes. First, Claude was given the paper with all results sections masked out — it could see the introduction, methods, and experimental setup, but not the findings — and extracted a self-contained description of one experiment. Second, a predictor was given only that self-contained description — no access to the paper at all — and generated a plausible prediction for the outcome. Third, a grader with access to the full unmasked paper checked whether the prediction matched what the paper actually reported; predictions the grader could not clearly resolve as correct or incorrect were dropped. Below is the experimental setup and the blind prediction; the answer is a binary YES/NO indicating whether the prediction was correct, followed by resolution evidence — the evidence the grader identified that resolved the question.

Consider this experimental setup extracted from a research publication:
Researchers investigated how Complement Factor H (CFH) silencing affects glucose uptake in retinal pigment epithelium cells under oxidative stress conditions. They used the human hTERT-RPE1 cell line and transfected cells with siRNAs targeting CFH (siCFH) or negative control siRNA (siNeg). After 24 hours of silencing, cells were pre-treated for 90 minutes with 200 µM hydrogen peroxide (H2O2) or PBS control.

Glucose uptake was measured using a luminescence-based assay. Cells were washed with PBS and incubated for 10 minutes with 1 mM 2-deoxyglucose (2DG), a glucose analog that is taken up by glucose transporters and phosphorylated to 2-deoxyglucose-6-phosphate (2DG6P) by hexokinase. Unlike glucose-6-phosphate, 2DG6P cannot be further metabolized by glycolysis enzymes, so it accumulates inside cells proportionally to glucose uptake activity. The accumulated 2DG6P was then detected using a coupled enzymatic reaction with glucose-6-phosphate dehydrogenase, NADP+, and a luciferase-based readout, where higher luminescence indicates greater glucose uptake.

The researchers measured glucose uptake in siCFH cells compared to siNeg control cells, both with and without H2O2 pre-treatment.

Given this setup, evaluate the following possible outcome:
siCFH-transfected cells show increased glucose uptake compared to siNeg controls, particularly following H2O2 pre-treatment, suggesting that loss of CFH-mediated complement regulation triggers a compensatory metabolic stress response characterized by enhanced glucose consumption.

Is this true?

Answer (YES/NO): NO